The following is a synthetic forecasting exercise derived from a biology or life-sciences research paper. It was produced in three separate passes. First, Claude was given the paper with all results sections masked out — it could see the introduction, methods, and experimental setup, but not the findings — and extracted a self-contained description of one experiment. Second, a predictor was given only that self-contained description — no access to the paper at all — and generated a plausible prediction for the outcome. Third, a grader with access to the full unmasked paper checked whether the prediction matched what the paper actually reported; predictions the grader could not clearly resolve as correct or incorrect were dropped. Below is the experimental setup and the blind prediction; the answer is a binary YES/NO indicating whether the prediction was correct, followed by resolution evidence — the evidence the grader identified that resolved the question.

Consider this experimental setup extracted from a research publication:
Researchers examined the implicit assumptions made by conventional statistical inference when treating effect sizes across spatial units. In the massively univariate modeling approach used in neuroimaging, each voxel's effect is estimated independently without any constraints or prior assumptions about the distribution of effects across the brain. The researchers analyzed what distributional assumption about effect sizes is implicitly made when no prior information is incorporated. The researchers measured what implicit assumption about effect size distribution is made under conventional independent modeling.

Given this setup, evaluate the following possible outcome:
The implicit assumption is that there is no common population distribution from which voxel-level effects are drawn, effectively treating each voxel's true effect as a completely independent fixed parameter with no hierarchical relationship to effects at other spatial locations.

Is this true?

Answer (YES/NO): YES